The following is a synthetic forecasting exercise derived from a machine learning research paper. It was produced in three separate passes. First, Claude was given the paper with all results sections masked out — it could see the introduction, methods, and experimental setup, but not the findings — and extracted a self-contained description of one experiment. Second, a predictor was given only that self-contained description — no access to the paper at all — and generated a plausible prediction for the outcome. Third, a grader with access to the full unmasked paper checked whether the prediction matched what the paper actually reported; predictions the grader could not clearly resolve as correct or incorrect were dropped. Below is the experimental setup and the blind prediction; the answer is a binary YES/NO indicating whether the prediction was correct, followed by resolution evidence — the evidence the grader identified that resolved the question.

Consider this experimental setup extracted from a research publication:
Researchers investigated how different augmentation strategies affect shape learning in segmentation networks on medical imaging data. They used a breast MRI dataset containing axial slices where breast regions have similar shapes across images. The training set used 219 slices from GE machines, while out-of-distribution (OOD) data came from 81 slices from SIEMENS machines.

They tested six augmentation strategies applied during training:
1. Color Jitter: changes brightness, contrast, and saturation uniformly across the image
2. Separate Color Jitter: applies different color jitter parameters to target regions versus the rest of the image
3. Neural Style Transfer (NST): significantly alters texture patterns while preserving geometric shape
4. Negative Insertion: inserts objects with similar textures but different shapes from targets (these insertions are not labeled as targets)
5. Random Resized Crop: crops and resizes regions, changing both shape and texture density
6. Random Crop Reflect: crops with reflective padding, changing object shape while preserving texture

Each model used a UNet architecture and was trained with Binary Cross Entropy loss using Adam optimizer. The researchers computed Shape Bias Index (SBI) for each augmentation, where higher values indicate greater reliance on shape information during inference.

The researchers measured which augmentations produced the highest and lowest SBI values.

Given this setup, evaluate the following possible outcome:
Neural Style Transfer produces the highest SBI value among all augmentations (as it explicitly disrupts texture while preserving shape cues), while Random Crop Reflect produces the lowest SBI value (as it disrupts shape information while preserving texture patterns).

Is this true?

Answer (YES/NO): YES